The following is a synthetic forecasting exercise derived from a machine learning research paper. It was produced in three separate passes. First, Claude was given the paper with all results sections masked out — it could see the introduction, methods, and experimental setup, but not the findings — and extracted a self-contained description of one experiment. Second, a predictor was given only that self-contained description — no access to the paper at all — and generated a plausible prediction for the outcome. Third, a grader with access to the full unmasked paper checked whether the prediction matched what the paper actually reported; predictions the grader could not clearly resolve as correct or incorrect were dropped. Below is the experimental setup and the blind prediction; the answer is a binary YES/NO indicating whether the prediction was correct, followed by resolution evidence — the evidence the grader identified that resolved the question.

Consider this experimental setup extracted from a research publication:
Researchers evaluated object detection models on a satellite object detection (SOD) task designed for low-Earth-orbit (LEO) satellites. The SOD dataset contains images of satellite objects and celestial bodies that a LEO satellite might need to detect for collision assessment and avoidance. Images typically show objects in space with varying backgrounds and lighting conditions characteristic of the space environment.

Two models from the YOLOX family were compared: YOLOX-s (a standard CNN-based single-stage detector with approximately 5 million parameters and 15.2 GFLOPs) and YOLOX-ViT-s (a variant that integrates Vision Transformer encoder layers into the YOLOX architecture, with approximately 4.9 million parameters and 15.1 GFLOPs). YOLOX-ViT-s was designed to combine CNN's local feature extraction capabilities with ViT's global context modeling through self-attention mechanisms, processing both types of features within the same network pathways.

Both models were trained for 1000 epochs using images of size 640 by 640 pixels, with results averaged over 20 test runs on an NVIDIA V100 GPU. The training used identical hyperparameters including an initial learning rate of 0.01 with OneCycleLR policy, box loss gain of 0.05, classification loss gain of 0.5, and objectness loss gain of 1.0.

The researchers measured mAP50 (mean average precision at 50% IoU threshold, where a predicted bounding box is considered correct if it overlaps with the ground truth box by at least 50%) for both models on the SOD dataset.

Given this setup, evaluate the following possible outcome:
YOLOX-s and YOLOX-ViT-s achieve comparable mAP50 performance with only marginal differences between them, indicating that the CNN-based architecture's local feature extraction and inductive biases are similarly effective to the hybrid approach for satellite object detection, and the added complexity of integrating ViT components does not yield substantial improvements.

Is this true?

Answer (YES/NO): NO